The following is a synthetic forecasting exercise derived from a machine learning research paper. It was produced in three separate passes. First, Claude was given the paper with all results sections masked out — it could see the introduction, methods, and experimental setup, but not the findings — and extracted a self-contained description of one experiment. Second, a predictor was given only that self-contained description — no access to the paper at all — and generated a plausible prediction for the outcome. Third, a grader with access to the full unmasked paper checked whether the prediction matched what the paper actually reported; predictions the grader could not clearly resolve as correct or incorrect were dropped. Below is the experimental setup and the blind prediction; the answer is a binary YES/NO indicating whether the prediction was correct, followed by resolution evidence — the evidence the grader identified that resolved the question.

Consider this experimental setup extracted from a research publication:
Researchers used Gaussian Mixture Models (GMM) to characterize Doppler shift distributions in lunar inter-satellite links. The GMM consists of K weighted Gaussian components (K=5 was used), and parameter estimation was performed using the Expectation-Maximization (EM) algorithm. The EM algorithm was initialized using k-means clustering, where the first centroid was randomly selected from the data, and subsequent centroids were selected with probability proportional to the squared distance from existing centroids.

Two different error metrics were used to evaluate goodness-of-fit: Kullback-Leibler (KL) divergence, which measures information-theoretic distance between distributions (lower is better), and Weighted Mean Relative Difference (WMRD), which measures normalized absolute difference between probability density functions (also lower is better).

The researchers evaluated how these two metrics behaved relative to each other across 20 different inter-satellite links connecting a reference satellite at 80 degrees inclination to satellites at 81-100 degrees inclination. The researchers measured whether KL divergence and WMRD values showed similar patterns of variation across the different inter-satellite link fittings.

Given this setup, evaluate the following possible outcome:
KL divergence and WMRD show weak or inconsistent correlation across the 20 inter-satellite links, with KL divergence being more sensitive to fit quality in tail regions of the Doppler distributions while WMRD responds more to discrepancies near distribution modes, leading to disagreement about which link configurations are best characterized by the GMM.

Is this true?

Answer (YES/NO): YES